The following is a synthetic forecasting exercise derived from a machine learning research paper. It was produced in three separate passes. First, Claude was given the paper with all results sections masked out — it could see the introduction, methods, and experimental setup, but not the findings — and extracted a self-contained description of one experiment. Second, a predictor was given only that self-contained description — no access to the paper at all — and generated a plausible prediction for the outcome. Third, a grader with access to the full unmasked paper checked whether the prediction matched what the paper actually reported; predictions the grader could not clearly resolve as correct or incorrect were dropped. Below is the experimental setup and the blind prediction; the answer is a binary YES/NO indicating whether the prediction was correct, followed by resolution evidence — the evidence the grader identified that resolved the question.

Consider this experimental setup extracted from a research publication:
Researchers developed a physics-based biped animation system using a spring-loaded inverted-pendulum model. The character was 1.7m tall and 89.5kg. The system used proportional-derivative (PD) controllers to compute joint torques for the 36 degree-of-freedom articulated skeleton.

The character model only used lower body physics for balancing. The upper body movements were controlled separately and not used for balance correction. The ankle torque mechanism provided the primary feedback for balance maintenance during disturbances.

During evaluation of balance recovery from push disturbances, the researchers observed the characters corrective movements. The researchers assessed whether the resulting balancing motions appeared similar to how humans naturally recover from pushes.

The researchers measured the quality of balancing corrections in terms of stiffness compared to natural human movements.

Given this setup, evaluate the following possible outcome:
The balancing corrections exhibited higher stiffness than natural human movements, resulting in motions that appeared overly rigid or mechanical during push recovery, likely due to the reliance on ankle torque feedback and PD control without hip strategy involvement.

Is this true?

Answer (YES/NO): YES